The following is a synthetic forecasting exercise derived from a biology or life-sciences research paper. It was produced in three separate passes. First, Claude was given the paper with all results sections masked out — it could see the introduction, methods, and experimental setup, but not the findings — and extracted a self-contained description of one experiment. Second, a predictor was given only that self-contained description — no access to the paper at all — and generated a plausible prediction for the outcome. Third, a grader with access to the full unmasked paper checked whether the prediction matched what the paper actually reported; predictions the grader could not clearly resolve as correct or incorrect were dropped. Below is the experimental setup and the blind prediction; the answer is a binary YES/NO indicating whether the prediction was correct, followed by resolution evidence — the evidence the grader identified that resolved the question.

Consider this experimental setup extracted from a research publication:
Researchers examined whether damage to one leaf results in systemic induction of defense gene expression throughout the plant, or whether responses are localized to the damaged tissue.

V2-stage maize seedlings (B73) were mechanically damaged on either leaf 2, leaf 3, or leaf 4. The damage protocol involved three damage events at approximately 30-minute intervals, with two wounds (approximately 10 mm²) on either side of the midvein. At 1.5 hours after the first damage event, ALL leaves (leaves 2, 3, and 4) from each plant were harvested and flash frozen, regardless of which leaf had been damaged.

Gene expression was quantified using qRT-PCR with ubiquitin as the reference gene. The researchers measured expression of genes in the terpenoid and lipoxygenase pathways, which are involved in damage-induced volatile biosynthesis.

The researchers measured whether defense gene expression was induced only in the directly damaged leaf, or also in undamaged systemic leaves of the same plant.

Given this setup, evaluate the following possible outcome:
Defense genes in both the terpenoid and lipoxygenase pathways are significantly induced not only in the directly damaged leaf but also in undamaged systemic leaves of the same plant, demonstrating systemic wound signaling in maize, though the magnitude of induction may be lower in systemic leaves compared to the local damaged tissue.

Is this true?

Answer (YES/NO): NO